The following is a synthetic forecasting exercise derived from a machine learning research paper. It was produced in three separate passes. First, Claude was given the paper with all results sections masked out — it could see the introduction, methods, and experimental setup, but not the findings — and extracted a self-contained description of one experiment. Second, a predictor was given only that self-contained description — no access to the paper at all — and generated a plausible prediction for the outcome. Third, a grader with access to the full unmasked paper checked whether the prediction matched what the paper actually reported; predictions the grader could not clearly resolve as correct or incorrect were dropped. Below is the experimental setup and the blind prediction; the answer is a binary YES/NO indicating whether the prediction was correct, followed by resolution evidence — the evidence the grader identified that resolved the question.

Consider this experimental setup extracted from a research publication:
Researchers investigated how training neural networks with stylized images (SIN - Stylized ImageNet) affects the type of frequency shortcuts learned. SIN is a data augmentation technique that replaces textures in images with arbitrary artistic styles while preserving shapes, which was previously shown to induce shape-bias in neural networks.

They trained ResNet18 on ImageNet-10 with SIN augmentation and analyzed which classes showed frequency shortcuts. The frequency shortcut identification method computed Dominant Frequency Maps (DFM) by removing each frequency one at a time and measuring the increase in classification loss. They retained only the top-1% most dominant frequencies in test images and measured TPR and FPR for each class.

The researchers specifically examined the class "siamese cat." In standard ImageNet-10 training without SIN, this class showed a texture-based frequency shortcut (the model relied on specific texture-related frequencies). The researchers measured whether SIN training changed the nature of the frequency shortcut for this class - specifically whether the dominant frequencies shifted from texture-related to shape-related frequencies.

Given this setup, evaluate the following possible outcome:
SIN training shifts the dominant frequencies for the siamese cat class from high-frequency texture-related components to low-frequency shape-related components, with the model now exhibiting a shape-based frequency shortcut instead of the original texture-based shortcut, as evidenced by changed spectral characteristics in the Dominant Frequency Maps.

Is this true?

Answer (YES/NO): NO